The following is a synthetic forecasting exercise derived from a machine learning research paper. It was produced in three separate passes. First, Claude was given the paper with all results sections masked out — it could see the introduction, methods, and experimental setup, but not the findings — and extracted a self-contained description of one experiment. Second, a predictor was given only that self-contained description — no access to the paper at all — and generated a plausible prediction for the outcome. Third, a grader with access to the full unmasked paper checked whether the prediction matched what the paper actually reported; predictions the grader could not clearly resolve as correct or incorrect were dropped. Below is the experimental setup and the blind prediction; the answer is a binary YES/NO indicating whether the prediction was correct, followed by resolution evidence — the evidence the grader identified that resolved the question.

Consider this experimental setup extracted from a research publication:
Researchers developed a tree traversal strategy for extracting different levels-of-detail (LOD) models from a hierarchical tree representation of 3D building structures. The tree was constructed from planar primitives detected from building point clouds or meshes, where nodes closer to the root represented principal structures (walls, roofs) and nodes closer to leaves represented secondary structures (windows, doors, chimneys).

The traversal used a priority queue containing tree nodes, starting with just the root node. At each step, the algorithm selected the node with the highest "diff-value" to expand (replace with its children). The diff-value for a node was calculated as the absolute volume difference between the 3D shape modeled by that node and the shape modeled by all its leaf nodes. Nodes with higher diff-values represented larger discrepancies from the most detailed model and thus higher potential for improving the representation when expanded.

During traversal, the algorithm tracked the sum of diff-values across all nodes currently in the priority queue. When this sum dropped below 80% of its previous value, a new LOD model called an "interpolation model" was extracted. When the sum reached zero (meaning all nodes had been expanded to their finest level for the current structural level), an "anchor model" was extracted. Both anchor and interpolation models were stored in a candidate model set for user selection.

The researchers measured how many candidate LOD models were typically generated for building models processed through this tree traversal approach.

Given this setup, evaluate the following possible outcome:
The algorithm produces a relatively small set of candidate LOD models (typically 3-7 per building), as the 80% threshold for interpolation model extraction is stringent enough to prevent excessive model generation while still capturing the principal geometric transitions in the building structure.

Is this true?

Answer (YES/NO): NO